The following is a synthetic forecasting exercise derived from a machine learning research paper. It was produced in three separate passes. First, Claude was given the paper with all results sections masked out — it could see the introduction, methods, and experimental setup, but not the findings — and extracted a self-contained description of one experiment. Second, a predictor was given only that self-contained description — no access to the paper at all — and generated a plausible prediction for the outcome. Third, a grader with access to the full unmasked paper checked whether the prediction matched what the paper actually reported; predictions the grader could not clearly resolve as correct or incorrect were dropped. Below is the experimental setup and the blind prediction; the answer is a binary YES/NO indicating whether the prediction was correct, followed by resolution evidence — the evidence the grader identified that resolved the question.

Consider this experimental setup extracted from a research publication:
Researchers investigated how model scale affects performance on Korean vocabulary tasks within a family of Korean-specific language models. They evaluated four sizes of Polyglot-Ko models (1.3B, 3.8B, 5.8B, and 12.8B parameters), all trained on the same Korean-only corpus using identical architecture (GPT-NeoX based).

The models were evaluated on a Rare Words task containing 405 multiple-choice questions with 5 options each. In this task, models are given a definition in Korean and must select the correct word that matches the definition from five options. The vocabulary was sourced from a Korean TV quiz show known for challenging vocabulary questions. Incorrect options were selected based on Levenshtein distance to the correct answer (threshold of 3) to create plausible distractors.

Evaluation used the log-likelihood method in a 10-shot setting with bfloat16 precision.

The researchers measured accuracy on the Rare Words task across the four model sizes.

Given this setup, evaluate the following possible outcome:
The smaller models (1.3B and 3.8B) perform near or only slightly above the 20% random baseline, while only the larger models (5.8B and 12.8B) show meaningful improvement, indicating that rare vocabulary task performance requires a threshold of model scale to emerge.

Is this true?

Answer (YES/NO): NO